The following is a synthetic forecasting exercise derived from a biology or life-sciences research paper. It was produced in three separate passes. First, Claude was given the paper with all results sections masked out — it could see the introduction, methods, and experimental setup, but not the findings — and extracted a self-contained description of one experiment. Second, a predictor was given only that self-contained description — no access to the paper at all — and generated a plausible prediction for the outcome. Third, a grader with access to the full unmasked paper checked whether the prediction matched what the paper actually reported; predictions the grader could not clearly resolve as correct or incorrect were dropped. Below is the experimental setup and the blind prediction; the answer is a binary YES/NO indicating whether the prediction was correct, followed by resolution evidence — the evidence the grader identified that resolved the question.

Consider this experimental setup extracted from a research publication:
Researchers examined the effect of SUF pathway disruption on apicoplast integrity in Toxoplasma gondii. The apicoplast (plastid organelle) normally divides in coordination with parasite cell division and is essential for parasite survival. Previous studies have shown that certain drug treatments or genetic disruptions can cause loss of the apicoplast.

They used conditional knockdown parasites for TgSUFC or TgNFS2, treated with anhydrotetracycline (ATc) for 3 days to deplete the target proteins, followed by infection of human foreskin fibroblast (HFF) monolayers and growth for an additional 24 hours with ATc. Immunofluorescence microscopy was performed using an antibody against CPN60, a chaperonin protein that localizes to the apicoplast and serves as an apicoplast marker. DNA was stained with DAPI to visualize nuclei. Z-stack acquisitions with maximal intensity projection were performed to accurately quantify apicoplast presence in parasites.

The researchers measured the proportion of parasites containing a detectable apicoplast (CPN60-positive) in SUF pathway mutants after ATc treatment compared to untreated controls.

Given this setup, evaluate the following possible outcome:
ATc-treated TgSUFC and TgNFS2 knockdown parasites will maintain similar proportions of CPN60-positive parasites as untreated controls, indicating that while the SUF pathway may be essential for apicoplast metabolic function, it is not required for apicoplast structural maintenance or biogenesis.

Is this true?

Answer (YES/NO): NO